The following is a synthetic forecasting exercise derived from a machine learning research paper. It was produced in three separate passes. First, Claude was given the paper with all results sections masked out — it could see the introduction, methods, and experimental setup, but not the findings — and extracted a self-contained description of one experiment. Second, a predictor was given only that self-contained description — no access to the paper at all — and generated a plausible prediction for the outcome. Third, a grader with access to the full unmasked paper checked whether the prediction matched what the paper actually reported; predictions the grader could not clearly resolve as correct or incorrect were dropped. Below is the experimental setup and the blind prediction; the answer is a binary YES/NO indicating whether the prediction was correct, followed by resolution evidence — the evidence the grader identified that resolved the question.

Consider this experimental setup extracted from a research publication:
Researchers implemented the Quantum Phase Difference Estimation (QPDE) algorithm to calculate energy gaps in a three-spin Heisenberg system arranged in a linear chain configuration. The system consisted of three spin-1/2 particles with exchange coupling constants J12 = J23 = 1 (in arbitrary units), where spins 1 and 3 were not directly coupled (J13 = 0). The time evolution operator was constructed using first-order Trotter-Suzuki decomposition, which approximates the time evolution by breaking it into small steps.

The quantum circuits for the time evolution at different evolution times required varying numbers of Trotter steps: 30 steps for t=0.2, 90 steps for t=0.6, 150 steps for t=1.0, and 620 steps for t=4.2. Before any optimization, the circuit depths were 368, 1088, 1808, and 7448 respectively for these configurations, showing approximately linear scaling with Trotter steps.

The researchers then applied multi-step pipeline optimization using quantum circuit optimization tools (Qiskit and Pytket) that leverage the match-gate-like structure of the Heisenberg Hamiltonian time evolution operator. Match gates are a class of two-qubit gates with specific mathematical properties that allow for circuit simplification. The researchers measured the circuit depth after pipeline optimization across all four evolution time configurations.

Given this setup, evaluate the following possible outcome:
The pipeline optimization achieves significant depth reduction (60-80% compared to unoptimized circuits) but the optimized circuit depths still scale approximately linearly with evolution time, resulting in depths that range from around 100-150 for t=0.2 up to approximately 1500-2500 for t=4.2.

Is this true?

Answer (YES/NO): NO